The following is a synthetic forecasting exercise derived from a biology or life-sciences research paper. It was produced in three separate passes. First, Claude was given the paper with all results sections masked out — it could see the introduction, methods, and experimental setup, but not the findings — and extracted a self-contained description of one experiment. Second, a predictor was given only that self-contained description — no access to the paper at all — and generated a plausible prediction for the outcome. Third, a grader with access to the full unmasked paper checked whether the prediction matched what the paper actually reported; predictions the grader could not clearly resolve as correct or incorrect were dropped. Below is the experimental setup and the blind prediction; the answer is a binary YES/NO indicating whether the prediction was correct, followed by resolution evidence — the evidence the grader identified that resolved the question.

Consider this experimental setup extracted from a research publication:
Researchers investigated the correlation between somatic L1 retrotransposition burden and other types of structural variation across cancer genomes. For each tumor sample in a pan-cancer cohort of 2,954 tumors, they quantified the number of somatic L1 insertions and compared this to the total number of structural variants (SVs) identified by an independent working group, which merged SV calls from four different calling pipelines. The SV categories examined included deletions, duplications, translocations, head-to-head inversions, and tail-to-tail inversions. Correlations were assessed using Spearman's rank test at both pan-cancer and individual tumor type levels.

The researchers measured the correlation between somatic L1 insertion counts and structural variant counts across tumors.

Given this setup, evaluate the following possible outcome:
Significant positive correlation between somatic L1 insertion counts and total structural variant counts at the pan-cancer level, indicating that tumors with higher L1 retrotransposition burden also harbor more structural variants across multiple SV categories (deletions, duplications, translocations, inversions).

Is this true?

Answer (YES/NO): YES